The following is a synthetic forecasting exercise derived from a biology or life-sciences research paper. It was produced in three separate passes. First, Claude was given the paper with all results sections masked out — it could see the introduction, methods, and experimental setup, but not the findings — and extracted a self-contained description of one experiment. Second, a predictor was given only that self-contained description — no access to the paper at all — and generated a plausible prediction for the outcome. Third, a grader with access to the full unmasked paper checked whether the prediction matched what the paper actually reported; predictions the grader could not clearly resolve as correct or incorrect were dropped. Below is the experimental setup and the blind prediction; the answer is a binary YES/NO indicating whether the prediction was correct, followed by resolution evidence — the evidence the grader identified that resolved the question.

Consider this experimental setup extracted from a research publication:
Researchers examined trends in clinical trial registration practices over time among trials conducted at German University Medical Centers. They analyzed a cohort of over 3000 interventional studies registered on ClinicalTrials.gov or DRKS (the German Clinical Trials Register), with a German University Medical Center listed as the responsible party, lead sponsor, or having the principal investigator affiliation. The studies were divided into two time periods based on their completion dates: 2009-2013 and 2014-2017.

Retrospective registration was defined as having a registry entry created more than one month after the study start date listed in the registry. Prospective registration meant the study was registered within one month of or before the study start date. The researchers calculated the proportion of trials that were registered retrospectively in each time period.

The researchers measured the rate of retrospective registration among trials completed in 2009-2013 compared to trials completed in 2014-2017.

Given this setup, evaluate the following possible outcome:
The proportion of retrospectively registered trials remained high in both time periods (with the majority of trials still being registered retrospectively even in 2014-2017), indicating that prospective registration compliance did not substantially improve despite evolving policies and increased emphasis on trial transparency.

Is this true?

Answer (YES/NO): NO